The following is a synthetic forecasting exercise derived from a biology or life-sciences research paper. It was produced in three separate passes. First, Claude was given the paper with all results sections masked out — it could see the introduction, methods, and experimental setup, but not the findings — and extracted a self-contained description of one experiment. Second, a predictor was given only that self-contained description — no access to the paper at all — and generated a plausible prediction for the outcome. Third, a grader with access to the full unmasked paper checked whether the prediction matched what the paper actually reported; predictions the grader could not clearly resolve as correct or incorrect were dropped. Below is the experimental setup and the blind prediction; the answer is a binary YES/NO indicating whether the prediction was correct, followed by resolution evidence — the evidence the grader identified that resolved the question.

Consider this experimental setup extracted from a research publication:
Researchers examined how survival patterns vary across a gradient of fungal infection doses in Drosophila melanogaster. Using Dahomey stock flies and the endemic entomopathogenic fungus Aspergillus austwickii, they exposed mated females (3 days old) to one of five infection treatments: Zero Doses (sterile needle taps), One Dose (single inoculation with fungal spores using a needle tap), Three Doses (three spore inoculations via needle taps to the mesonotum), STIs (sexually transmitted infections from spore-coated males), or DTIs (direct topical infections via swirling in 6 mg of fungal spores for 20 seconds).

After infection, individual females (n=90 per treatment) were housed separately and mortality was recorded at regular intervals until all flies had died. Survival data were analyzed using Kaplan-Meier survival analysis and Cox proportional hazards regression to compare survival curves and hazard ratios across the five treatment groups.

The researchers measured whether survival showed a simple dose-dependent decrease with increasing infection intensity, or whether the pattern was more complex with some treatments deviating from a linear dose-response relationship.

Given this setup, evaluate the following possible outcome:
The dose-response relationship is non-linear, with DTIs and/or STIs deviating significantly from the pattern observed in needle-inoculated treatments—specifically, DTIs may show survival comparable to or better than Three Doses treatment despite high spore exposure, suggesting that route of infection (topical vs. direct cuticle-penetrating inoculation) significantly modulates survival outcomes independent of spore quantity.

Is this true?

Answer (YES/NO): NO